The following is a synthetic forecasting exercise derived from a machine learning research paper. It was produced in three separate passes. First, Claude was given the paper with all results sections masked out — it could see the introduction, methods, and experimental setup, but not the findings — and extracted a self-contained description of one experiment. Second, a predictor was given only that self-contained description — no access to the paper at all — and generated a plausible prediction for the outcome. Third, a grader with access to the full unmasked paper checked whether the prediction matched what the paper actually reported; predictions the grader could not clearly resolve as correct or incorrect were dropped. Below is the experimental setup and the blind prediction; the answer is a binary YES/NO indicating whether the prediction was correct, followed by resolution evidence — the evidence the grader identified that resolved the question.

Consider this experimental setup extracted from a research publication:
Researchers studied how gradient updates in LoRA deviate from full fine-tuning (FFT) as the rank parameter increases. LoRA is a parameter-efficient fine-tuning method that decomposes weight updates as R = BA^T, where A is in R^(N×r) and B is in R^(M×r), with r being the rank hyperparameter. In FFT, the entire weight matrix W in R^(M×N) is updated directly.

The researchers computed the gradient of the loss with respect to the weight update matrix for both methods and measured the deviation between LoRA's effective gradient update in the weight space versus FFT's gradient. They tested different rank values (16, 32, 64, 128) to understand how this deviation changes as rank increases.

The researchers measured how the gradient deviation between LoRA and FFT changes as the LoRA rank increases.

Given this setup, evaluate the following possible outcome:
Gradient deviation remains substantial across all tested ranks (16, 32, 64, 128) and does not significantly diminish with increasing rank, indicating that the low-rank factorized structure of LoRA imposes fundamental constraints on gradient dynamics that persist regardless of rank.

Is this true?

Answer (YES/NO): NO